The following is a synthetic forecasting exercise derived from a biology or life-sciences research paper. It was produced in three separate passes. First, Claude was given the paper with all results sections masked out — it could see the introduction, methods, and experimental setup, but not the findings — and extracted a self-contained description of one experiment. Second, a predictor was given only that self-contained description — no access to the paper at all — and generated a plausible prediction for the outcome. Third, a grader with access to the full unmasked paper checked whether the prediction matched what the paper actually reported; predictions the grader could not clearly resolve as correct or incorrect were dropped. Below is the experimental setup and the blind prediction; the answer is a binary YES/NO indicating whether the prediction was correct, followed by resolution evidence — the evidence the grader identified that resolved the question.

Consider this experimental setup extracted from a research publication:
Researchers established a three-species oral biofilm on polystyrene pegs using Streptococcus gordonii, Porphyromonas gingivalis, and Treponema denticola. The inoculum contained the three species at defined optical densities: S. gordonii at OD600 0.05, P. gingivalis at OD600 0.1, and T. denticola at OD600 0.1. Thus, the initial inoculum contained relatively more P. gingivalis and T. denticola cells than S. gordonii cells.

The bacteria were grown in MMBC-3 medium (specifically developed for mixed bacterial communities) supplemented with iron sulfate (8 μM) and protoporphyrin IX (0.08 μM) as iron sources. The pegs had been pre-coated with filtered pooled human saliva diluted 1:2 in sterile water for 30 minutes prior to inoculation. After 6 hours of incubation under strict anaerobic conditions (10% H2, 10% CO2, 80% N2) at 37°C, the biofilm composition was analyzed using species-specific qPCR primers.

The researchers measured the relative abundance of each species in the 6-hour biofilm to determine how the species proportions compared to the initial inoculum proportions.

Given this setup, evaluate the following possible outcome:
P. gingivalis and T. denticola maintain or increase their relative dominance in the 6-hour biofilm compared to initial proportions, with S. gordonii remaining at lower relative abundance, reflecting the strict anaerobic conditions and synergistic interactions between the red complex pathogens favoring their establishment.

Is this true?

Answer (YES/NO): NO